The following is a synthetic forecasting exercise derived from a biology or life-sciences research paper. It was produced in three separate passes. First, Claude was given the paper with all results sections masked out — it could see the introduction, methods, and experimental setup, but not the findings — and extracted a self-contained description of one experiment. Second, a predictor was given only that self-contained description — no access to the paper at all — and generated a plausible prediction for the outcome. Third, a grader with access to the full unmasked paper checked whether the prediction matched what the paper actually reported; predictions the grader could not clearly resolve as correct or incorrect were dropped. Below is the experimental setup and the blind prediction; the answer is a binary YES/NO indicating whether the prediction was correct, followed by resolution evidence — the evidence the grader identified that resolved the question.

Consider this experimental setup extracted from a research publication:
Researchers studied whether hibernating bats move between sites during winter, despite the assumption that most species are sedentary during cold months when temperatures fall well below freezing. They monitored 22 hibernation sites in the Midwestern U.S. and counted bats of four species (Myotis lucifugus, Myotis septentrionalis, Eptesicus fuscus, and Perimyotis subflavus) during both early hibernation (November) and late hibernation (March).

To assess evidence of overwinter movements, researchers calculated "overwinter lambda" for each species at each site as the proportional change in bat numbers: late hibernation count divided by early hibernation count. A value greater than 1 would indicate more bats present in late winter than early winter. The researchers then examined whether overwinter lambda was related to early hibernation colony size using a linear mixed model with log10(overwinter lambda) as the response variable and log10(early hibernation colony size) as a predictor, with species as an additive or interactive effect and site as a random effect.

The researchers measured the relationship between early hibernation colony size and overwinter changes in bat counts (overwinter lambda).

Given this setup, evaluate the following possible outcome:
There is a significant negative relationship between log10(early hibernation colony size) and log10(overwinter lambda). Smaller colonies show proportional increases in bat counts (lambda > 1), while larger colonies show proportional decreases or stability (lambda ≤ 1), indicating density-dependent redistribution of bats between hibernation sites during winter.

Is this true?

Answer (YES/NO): YES